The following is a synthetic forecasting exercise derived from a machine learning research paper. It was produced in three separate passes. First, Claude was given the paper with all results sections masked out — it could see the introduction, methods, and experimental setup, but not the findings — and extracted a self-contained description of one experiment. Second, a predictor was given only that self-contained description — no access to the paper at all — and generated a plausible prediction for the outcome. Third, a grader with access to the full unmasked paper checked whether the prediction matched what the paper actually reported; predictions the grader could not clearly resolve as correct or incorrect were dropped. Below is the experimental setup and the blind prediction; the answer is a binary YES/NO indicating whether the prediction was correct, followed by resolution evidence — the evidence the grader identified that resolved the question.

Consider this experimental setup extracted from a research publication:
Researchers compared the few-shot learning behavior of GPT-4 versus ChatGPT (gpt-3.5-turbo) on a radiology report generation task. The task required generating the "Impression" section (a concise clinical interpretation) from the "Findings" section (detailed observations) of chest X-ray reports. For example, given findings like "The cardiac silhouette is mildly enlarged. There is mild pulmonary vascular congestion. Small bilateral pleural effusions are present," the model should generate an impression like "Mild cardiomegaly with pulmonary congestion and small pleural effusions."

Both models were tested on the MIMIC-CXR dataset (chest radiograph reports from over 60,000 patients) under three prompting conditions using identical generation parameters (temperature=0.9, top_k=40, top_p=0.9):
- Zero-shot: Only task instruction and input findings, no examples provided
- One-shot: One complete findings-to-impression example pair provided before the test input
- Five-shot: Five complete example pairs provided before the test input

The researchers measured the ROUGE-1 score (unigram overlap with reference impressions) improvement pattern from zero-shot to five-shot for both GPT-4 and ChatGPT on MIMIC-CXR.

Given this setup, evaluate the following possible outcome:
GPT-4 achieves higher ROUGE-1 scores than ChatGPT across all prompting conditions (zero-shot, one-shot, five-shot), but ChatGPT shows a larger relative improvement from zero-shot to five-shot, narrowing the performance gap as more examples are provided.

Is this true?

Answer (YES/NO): NO